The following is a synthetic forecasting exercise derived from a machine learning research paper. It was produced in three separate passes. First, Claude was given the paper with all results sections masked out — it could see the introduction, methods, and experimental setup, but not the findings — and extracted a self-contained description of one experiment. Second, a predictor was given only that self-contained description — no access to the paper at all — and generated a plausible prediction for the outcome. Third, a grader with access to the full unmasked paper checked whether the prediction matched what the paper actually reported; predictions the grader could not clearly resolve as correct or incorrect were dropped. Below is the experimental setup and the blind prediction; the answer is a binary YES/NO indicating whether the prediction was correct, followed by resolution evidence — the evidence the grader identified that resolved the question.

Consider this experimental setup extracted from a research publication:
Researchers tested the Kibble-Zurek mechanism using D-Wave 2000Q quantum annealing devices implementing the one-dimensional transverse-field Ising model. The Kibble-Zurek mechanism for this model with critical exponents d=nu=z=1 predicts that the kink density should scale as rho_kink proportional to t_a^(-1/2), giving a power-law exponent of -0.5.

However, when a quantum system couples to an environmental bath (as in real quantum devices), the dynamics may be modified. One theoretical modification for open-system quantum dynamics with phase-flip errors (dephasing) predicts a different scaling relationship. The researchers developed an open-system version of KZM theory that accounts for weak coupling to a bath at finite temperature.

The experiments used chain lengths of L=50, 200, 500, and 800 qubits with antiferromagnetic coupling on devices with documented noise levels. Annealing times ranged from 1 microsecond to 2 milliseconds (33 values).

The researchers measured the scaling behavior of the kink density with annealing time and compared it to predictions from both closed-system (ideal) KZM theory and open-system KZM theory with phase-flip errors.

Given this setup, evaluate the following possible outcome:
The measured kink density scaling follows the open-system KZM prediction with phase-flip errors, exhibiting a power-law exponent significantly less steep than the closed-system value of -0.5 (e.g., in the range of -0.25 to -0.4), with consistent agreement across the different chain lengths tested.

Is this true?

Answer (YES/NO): NO